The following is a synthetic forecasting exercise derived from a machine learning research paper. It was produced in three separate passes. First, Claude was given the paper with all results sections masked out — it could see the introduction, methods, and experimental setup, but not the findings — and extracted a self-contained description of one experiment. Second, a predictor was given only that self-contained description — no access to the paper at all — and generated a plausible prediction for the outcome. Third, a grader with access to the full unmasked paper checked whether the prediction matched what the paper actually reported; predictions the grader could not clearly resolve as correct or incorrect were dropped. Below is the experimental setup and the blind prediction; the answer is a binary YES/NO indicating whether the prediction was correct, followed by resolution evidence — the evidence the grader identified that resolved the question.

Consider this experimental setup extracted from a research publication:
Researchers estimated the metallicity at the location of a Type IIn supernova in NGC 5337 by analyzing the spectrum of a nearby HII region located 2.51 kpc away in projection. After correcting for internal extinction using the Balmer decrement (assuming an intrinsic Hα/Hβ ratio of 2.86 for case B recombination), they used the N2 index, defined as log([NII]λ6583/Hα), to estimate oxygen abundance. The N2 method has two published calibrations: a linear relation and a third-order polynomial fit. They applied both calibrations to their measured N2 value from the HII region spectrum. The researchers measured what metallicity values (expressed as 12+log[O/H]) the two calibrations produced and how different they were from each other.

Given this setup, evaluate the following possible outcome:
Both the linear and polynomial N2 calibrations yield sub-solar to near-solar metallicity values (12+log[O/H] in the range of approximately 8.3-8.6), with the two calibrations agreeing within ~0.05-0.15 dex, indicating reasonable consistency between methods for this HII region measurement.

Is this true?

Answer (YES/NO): YES